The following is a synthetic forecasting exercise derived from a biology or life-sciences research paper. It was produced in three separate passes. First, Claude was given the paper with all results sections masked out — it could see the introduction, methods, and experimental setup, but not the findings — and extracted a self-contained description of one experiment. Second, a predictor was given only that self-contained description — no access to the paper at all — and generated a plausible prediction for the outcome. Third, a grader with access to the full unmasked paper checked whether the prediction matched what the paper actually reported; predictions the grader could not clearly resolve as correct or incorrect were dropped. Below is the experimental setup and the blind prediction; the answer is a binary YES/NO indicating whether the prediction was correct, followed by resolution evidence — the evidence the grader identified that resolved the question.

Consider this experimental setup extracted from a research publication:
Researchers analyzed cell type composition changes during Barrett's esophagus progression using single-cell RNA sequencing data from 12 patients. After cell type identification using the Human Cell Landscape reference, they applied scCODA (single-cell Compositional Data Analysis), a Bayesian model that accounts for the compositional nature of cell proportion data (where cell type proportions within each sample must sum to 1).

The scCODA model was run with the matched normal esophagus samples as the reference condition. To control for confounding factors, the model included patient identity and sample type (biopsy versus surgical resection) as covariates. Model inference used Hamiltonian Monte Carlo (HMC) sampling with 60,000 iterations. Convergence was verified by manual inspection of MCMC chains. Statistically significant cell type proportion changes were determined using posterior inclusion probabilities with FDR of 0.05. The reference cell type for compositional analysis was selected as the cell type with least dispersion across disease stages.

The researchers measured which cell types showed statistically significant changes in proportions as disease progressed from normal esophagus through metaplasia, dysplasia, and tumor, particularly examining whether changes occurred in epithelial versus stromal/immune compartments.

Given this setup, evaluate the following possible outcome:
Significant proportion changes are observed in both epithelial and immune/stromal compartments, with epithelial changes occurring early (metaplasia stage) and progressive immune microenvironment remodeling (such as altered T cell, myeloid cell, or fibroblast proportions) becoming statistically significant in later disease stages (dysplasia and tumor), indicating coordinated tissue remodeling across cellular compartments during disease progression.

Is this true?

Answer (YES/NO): NO